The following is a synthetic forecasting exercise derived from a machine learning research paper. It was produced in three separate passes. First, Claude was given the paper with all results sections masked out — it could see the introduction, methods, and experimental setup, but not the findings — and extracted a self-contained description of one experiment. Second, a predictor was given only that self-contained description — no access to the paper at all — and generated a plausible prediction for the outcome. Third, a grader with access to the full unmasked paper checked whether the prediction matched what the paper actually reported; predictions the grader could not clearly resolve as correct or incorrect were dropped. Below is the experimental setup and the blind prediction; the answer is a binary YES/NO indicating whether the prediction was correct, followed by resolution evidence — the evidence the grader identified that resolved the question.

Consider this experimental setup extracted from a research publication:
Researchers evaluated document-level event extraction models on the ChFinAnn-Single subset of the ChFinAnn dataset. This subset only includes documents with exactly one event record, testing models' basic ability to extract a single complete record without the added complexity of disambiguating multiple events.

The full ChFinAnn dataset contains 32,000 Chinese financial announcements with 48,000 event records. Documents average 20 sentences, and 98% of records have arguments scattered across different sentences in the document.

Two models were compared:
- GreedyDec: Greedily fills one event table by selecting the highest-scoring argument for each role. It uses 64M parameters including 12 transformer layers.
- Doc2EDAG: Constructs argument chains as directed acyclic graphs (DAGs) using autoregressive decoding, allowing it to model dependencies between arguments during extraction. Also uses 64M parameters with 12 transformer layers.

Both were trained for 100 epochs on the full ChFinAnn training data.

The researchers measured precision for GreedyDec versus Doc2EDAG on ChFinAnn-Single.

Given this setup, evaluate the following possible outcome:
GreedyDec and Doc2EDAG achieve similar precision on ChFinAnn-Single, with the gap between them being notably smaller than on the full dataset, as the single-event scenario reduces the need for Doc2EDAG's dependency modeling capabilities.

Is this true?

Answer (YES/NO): NO